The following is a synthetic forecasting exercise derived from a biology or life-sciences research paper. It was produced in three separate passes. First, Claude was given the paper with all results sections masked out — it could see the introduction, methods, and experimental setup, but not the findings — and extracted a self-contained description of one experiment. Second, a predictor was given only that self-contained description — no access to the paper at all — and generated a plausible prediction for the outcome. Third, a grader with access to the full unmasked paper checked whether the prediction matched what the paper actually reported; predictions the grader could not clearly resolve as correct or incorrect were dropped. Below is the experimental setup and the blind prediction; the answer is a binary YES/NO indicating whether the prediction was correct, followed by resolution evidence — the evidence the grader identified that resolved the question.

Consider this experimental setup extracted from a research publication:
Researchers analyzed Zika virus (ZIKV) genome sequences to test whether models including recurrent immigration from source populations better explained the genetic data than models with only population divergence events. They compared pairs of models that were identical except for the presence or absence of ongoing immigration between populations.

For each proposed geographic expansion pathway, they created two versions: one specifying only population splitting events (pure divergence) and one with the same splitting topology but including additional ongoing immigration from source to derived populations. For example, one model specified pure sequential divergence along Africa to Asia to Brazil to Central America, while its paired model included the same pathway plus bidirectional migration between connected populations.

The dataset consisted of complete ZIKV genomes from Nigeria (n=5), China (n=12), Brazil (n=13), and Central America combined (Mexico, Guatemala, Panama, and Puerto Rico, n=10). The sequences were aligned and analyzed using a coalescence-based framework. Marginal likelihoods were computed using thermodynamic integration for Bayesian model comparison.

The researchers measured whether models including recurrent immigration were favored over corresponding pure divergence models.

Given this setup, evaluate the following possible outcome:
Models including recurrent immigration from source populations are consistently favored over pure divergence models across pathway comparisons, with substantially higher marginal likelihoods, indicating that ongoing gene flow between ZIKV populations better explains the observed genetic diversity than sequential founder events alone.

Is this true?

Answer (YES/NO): NO